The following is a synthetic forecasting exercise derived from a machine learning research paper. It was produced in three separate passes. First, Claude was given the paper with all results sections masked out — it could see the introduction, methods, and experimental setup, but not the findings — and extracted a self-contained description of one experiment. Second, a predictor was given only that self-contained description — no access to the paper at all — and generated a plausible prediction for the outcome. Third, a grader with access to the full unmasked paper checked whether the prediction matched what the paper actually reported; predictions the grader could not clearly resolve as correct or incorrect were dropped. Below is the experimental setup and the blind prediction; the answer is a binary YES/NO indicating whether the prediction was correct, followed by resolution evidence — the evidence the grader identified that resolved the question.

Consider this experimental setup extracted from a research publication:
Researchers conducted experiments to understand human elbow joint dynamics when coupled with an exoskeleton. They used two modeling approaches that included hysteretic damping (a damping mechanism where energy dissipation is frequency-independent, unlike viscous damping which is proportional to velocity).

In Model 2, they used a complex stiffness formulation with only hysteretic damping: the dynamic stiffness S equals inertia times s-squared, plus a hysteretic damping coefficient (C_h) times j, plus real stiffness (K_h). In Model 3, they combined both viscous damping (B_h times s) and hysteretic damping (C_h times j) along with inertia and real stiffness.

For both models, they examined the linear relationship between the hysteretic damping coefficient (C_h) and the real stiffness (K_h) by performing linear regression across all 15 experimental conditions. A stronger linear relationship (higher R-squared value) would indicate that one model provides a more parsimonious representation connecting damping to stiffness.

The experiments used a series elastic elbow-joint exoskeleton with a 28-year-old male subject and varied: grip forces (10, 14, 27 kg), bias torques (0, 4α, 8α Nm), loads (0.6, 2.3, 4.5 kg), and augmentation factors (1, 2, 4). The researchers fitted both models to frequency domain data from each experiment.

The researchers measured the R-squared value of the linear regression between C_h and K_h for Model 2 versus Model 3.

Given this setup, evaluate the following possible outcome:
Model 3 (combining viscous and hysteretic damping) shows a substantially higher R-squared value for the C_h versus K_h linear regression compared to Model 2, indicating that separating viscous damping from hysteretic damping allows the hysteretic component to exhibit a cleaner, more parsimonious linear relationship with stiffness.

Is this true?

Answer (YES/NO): NO